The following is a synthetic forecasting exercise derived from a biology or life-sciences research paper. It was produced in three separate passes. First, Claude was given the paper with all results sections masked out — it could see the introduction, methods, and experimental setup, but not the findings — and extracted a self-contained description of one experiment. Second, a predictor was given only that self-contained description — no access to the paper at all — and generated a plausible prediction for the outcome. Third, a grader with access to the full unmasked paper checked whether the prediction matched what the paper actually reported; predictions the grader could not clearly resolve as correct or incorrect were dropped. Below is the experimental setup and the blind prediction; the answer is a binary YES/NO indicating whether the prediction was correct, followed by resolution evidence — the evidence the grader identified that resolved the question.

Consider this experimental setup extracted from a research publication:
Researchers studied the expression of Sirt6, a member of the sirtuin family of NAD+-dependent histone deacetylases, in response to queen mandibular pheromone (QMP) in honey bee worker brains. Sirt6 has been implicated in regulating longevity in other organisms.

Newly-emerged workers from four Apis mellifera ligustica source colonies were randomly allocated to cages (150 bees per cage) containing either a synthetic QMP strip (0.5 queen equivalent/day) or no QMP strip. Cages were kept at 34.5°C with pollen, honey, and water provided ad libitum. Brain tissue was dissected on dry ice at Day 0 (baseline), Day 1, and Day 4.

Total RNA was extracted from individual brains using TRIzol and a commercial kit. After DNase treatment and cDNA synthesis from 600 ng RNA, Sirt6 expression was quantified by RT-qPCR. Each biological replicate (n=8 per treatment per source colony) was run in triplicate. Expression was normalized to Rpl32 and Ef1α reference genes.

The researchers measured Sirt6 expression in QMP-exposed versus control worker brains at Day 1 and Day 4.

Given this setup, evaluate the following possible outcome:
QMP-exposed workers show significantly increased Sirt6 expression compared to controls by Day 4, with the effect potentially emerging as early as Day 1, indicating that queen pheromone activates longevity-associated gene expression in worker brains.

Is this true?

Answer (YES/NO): NO